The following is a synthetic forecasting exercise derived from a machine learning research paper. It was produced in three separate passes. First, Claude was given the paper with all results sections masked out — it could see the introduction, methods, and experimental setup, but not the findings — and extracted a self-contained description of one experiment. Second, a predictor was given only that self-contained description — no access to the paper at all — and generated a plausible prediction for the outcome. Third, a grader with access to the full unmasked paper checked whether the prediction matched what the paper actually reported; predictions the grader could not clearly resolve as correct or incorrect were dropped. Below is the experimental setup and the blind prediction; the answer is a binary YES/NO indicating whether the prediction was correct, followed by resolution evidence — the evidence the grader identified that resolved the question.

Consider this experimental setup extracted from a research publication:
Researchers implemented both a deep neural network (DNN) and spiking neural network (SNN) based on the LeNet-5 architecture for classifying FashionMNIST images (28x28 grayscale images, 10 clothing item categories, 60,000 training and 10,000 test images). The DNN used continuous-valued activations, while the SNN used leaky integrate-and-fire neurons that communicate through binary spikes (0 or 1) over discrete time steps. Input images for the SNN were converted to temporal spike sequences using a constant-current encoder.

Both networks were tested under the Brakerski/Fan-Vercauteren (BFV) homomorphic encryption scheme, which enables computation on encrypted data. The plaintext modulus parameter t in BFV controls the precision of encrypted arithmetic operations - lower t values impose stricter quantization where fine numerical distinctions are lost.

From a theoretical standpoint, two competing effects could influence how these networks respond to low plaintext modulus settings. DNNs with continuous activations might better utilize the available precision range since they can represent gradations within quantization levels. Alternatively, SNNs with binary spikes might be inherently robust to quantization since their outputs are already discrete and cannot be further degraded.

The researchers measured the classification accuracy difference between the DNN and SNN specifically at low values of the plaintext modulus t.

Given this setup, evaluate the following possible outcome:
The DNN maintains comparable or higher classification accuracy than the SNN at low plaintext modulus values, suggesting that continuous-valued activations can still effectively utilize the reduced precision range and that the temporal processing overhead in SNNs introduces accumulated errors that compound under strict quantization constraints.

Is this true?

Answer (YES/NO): NO